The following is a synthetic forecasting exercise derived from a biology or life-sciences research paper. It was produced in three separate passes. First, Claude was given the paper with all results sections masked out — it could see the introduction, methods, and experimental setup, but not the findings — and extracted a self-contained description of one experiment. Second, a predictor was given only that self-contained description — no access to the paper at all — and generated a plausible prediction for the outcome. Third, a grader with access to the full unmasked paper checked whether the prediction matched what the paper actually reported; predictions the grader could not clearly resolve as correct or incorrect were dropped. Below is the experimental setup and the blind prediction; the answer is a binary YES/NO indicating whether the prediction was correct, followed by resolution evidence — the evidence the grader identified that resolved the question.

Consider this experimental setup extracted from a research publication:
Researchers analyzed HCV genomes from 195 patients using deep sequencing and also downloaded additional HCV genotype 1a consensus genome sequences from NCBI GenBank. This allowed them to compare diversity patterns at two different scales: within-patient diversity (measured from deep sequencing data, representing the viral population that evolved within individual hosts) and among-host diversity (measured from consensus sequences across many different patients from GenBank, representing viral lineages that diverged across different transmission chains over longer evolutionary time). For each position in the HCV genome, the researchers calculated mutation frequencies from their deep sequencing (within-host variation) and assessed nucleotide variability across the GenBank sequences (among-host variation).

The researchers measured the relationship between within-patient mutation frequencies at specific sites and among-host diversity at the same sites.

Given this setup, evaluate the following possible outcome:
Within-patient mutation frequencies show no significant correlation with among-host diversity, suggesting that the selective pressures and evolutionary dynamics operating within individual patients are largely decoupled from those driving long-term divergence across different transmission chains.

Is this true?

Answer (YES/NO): NO